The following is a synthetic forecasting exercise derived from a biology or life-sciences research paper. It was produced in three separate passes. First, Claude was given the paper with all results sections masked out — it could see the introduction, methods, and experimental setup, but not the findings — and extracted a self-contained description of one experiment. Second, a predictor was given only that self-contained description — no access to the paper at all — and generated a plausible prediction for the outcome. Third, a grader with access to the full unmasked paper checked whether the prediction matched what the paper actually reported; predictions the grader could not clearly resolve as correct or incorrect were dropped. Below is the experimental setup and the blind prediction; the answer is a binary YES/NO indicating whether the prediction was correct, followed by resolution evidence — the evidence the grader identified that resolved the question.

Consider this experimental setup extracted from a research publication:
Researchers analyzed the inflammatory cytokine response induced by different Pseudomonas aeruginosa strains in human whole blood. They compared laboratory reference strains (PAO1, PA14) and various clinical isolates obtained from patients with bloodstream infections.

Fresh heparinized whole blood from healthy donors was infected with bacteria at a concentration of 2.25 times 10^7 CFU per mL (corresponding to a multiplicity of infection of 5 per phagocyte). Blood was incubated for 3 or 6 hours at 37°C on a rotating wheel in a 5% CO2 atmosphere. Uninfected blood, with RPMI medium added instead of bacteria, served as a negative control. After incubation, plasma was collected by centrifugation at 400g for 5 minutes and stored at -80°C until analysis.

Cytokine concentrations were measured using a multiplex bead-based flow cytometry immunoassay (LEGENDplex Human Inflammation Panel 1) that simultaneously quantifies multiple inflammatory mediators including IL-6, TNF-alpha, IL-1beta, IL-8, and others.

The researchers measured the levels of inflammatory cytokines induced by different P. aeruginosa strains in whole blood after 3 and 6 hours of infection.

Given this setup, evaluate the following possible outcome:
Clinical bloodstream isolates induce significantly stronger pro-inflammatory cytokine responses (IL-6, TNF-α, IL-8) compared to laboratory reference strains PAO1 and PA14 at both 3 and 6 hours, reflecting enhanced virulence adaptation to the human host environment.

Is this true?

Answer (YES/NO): NO